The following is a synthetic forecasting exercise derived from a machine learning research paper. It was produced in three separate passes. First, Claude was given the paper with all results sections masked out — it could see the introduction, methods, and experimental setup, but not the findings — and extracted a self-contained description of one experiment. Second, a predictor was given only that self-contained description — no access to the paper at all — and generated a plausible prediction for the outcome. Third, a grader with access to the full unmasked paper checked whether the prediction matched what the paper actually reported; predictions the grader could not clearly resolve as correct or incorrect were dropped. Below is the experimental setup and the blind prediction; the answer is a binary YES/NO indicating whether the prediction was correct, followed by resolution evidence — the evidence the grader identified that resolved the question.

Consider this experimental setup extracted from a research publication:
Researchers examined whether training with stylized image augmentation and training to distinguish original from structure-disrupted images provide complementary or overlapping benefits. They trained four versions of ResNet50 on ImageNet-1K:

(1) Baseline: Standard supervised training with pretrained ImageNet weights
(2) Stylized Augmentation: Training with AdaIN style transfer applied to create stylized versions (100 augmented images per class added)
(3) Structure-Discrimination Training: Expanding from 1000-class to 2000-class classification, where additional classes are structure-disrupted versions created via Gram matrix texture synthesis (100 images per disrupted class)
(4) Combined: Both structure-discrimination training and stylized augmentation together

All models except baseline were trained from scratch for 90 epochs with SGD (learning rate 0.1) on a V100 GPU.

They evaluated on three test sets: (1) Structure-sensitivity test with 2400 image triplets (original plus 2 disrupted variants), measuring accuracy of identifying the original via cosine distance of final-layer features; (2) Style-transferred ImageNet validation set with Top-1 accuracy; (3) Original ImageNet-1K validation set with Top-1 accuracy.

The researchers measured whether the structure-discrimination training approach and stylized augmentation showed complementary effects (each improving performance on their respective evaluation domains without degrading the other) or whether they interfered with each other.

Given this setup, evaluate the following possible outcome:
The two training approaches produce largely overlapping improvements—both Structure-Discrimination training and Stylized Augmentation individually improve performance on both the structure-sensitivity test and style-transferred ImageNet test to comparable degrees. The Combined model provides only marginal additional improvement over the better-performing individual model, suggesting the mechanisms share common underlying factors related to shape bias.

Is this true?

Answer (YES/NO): NO